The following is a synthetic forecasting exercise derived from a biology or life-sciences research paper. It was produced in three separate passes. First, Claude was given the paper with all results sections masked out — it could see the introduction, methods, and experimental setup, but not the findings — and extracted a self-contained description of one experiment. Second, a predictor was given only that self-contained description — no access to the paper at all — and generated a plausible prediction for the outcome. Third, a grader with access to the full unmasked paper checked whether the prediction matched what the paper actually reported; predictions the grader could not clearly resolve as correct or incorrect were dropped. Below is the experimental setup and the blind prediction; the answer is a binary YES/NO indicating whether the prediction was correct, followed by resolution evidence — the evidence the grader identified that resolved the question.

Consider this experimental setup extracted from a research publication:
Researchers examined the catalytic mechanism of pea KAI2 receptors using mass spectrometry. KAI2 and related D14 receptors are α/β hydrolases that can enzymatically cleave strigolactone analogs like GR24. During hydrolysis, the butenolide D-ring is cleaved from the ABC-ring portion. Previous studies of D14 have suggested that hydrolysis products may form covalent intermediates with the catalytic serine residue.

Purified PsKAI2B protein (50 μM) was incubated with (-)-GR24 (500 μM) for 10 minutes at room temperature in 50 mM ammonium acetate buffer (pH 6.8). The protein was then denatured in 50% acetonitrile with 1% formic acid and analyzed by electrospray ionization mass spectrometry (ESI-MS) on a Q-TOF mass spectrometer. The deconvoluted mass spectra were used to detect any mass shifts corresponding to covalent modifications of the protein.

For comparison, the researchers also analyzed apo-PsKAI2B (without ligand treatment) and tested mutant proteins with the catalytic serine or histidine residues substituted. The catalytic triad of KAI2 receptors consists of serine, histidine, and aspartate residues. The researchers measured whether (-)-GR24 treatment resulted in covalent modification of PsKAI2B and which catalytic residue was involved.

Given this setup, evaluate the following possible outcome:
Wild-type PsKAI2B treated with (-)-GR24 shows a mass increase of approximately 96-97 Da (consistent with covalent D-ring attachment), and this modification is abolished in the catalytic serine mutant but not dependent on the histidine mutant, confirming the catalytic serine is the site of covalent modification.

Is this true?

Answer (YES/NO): NO